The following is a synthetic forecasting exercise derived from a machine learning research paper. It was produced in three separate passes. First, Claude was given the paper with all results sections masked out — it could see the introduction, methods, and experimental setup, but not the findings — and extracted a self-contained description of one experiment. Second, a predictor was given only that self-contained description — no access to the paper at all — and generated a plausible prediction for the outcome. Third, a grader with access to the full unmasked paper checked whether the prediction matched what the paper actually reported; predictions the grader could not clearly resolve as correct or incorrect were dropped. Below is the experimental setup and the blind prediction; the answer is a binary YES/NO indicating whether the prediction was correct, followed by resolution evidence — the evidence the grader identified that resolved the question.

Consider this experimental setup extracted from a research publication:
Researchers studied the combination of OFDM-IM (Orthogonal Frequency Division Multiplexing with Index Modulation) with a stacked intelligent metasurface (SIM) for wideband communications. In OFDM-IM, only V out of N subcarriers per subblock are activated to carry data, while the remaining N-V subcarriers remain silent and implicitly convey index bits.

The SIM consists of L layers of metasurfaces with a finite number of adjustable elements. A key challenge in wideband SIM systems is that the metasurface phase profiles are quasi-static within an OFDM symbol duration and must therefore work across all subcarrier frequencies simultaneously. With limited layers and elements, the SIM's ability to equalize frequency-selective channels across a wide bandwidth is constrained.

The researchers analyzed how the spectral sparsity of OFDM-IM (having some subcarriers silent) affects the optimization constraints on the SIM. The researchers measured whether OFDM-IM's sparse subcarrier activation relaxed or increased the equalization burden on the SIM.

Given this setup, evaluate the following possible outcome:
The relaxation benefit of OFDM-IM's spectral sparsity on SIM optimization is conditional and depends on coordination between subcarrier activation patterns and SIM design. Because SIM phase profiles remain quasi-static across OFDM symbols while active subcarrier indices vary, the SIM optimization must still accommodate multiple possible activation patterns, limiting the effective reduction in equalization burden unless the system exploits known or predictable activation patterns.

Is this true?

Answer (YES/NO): NO